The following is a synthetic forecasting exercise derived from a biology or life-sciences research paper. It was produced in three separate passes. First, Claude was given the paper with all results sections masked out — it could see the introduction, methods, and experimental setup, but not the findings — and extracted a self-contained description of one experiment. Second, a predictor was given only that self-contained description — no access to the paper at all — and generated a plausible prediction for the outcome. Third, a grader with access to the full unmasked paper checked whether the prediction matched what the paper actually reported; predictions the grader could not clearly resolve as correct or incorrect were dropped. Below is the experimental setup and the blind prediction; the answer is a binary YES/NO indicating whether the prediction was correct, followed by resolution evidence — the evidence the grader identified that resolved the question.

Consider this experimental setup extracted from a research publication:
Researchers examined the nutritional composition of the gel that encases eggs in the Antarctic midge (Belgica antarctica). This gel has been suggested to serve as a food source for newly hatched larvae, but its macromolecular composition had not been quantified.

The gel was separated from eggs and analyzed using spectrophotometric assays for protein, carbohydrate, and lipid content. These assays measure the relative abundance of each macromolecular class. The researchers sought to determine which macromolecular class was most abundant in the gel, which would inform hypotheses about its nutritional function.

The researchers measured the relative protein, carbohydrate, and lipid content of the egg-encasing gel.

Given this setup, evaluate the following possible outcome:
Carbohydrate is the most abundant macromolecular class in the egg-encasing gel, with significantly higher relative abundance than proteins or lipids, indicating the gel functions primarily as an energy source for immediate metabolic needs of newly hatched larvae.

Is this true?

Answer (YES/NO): NO